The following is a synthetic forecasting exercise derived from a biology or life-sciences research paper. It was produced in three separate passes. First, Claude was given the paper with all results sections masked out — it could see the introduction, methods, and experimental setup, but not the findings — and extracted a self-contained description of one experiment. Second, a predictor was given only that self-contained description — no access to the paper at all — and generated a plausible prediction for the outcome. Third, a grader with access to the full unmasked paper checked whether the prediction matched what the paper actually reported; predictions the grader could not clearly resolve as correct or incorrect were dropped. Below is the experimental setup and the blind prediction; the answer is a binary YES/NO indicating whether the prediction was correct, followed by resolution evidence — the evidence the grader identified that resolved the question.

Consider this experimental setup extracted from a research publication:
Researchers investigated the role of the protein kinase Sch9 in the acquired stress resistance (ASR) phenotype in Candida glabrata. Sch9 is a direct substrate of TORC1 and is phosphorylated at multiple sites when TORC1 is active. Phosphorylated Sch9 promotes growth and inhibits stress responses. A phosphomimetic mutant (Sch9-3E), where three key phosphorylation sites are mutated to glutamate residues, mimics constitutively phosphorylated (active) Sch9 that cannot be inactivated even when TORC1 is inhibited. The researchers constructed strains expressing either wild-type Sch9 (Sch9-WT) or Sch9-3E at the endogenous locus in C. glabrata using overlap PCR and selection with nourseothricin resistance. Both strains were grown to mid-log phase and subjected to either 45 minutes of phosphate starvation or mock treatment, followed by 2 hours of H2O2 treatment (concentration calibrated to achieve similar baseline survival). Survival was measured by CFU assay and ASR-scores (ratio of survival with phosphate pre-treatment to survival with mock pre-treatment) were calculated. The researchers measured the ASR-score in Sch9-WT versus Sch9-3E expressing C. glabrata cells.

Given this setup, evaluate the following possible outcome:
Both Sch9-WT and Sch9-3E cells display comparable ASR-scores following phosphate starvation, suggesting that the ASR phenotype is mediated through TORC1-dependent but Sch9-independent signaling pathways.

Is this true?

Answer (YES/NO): NO